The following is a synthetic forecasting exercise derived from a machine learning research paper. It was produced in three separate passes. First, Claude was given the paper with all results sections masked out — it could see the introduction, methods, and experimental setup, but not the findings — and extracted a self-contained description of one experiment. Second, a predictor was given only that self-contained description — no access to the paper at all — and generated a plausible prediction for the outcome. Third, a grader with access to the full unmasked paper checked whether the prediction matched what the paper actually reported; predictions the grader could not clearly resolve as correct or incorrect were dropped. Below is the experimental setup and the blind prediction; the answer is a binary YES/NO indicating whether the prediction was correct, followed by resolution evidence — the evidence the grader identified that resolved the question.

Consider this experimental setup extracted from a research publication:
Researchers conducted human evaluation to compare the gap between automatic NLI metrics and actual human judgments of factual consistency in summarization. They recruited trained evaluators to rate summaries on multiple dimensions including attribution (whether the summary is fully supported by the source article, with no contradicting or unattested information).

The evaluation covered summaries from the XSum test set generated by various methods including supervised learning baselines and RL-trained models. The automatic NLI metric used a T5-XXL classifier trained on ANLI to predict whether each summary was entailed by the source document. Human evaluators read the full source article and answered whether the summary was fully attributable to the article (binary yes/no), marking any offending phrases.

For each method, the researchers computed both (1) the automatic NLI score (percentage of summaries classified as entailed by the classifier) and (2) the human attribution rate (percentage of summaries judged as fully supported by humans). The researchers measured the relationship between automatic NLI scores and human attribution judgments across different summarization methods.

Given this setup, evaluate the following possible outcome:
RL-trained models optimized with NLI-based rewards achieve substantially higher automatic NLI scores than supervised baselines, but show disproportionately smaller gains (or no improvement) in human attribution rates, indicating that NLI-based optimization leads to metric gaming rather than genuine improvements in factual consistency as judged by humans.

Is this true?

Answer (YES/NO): NO